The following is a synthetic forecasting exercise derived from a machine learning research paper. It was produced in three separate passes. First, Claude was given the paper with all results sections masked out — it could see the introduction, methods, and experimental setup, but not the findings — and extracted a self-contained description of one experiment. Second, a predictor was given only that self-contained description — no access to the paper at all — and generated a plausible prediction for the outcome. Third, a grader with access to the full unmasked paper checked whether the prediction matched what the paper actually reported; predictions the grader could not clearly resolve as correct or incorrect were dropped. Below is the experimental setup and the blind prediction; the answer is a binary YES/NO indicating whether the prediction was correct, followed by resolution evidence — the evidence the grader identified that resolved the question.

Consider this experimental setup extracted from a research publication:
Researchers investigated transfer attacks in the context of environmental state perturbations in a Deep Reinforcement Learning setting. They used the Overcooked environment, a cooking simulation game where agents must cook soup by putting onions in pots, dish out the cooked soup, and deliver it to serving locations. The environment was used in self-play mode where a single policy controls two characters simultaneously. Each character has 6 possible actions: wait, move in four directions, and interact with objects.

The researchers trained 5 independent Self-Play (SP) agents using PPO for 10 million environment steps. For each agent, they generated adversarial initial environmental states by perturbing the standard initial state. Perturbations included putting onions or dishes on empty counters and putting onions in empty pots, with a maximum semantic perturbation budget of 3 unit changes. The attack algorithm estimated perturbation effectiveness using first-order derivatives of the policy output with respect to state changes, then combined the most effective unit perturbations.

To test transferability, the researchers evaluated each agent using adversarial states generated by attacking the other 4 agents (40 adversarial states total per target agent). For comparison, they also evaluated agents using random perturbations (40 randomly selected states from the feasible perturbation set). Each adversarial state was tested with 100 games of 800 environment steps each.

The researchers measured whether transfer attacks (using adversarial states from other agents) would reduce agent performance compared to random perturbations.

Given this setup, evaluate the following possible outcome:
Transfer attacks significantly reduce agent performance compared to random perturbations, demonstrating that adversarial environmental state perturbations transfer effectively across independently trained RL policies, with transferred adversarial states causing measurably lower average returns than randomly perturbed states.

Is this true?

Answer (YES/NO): YES